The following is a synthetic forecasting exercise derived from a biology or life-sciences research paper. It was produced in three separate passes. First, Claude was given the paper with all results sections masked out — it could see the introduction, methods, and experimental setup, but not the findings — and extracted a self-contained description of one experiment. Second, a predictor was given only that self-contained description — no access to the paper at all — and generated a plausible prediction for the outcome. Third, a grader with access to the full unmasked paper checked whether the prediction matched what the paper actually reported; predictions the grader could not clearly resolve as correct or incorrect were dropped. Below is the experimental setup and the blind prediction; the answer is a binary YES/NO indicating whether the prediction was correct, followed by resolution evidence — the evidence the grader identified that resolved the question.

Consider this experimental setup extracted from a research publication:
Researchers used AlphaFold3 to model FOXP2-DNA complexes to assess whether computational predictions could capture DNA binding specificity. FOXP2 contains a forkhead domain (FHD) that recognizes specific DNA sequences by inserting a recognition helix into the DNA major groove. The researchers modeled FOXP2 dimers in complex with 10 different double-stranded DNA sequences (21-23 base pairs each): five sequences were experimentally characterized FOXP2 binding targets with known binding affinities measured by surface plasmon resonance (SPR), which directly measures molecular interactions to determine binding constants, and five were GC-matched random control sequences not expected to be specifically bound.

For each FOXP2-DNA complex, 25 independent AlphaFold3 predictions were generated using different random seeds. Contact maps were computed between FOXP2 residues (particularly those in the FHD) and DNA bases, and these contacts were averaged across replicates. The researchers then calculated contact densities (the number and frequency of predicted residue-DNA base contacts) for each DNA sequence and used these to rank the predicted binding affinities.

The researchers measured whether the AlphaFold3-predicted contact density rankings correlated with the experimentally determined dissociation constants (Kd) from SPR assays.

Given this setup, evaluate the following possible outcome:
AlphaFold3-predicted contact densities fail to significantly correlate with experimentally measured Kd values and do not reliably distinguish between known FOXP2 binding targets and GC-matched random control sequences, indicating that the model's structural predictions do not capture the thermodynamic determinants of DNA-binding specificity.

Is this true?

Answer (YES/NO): NO